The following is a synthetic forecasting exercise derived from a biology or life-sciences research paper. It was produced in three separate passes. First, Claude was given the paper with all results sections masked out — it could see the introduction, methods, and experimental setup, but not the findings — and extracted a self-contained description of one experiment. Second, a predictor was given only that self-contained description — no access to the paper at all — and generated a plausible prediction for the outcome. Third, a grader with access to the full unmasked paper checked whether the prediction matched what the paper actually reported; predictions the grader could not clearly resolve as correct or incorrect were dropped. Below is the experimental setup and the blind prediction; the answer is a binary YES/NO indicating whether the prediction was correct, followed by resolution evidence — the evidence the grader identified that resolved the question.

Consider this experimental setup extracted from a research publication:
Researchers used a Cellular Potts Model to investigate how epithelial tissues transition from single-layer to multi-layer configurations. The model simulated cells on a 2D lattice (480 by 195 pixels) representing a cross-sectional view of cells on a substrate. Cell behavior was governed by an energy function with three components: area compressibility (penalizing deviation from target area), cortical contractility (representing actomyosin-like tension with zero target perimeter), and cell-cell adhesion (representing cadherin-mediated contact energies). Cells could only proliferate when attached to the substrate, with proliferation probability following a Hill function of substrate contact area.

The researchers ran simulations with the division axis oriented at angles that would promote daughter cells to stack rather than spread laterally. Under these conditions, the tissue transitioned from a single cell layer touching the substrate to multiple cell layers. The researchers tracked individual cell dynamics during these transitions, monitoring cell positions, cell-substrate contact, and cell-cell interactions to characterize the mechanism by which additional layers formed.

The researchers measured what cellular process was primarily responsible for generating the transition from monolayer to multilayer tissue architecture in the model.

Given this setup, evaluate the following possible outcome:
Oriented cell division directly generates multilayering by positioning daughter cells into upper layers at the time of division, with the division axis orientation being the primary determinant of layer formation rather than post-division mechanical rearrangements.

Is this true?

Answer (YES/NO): NO